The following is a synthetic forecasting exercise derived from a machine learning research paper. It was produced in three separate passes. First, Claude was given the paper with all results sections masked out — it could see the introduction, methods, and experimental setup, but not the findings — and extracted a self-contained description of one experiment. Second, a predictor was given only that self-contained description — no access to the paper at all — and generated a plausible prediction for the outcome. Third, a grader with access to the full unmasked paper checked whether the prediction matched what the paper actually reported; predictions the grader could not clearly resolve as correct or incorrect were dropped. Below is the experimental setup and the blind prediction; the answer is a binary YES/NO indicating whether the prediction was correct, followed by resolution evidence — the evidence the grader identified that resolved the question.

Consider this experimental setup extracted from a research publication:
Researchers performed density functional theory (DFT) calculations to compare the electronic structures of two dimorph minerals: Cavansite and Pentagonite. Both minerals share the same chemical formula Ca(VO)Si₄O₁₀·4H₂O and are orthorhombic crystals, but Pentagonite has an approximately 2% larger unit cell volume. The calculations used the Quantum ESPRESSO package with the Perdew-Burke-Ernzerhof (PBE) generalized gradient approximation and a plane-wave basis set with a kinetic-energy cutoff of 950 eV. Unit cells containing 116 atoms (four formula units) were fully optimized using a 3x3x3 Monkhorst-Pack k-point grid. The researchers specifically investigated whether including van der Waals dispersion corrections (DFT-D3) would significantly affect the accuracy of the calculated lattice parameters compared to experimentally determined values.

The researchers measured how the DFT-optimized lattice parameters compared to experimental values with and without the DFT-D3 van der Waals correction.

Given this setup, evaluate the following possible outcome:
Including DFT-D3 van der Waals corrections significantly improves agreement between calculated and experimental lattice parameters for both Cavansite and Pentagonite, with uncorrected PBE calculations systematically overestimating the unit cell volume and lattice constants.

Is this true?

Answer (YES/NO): YES